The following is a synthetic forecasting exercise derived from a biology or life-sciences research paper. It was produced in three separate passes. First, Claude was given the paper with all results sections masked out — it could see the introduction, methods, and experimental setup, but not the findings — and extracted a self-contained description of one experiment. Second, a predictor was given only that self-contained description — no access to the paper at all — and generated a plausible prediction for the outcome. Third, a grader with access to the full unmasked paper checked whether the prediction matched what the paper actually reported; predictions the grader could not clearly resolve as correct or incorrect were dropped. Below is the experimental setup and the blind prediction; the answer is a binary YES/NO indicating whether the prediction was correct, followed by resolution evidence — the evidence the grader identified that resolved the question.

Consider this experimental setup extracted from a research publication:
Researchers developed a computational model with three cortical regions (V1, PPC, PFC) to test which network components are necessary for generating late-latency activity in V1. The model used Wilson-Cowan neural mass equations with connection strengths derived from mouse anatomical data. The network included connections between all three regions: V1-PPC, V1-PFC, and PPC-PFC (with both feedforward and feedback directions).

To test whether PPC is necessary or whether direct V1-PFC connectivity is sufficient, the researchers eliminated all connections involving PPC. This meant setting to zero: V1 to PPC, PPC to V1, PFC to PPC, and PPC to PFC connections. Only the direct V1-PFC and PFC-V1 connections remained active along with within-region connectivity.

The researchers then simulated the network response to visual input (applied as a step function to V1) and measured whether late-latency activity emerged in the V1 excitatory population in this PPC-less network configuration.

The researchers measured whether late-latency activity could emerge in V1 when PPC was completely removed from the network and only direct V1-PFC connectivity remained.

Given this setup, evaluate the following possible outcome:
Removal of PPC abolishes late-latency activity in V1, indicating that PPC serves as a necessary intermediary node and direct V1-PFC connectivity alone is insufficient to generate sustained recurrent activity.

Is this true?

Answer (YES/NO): YES